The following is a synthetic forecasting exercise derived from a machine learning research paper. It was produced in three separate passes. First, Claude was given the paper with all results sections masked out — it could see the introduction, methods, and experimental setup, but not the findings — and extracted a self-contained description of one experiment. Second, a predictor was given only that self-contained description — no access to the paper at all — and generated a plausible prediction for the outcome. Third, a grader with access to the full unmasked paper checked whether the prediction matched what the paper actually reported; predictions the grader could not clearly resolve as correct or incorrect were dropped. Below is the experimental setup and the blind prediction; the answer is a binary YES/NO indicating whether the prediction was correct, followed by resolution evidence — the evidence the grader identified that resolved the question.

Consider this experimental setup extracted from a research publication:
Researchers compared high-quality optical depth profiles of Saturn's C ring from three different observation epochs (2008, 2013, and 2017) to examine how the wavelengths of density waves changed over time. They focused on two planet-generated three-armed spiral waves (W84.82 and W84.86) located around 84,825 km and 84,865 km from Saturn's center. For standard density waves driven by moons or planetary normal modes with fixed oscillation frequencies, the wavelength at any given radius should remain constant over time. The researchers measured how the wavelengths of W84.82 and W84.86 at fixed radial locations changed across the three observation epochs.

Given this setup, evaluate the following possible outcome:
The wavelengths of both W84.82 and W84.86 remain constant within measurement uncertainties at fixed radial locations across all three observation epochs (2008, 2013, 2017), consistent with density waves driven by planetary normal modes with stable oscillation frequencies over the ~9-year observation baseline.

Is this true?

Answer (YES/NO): NO